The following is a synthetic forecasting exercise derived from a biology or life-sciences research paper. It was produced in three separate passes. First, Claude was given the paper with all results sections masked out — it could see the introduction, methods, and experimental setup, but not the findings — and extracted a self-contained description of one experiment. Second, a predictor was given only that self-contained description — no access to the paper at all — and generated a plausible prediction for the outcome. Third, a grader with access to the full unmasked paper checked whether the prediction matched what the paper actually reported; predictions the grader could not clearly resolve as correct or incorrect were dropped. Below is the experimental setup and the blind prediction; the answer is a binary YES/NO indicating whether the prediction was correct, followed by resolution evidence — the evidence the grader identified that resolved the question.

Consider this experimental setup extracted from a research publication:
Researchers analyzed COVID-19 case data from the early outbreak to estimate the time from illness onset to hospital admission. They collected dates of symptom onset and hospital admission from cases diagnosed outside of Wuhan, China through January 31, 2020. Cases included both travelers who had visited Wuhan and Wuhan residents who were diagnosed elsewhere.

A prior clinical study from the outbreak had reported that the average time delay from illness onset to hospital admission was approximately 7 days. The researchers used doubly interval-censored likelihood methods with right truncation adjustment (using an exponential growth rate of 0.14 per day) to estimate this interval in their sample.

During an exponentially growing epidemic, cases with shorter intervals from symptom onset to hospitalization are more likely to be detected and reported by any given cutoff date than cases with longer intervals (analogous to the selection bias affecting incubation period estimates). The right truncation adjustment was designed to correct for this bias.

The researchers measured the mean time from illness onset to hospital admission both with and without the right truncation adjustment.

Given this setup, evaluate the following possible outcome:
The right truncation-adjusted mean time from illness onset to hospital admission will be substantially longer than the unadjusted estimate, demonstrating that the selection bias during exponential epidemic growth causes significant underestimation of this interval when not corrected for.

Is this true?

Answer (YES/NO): YES